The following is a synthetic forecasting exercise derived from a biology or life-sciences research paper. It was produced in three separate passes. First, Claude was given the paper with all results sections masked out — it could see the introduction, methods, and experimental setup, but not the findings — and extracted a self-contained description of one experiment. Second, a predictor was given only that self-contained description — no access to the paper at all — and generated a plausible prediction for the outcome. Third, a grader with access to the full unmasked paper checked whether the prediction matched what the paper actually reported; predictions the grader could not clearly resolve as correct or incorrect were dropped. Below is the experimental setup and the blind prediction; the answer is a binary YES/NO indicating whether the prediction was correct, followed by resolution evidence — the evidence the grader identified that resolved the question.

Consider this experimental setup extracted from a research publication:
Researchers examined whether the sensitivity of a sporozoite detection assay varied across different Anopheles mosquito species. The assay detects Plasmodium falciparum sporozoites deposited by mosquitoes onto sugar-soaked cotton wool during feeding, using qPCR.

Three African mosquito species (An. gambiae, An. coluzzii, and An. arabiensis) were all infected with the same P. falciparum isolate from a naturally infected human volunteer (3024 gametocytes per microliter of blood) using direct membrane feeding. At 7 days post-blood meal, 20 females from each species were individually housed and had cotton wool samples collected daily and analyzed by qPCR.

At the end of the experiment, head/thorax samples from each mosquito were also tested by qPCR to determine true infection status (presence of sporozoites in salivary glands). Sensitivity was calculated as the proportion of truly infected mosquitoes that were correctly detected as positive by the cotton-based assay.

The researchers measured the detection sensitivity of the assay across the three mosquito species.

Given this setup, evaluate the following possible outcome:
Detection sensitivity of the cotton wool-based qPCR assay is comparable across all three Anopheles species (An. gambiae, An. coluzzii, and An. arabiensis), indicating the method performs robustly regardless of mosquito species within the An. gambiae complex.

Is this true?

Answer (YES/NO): NO